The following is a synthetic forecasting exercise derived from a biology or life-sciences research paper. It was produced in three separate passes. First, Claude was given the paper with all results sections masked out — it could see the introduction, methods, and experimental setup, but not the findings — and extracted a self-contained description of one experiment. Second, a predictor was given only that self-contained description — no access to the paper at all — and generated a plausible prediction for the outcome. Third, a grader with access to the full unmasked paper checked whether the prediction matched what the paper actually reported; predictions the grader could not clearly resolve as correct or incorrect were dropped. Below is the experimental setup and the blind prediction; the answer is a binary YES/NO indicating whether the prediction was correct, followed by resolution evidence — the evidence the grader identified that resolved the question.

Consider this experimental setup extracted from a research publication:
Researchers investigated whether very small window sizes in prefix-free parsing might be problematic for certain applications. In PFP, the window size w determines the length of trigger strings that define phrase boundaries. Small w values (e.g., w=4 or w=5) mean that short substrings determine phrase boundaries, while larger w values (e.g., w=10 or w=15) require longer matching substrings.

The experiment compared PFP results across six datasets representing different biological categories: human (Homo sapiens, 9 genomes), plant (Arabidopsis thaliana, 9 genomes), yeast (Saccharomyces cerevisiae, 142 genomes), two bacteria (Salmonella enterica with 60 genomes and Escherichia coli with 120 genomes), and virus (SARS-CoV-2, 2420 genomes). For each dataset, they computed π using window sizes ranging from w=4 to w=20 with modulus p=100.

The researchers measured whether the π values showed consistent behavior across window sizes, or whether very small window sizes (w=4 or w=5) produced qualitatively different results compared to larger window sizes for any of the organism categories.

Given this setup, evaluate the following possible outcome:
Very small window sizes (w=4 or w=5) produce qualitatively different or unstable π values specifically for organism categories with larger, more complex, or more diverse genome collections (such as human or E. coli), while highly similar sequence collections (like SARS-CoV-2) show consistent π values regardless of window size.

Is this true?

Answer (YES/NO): NO